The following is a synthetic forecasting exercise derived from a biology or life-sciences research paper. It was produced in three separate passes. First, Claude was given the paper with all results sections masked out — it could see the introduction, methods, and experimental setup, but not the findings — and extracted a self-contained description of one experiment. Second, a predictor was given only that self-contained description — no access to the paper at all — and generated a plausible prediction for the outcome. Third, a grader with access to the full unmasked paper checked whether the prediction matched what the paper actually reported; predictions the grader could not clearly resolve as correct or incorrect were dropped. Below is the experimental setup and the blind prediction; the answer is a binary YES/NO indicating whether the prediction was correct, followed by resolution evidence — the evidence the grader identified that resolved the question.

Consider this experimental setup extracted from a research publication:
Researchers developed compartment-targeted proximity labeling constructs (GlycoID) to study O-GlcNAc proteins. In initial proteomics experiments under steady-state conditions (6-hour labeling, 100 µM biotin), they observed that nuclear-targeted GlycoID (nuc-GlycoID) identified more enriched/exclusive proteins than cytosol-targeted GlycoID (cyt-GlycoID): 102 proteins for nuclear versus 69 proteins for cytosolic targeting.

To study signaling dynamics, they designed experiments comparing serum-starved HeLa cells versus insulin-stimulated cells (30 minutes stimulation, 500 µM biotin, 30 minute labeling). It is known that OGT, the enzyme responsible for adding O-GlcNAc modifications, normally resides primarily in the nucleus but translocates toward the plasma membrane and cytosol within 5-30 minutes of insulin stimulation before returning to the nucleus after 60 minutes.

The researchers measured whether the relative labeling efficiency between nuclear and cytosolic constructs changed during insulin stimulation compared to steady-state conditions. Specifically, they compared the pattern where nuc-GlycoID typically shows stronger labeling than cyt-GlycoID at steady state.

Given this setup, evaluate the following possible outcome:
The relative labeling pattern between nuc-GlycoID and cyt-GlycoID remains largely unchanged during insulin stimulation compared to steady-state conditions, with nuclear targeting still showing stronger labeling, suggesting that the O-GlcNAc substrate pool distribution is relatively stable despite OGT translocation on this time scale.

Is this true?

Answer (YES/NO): NO